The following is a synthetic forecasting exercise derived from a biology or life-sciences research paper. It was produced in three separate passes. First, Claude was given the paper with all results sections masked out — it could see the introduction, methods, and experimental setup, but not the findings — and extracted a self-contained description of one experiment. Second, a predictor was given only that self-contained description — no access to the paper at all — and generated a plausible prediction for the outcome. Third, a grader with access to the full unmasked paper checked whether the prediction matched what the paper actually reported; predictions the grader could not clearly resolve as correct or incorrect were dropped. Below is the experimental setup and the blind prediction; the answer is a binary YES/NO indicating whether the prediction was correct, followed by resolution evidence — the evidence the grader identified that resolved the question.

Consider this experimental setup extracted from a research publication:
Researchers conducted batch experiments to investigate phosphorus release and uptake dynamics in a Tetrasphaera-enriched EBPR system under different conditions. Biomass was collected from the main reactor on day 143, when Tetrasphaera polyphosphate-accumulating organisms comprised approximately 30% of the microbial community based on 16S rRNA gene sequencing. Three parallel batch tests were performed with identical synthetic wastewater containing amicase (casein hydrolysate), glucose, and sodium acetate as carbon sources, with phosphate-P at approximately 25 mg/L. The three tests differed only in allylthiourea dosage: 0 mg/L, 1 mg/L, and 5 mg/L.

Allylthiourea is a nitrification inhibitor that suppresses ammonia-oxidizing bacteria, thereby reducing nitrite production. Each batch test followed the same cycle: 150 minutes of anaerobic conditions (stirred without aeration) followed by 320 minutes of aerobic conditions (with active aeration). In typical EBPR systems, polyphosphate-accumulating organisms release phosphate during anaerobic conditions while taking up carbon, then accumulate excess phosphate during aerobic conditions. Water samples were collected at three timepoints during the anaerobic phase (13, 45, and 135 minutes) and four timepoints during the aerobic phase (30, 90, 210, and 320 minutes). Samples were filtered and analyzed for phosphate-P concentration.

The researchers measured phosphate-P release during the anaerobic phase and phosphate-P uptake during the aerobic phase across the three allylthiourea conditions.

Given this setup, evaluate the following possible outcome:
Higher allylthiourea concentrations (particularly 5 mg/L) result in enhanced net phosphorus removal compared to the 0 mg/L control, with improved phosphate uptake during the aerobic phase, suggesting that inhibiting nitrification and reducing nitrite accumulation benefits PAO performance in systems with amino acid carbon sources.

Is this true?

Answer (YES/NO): NO